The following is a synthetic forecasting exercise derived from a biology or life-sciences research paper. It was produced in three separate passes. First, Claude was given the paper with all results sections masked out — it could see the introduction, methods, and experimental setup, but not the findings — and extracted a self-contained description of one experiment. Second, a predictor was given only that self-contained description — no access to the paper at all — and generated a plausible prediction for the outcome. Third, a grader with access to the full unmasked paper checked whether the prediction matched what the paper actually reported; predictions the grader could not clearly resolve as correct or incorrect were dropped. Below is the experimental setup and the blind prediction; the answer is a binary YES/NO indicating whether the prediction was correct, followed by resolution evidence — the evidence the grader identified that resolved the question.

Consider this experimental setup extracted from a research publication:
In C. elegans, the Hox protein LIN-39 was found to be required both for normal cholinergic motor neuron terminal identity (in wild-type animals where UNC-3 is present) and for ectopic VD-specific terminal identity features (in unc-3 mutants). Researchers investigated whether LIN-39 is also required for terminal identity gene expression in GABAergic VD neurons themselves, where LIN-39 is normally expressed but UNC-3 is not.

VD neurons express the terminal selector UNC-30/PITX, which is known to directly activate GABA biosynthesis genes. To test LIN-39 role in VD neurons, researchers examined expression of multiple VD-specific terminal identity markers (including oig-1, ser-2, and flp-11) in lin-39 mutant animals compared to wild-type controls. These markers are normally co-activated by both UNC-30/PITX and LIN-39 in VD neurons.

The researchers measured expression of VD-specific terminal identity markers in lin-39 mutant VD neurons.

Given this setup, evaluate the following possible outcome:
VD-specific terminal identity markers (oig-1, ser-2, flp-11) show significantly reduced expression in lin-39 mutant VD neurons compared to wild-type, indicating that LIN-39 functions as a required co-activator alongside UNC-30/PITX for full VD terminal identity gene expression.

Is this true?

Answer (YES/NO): YES